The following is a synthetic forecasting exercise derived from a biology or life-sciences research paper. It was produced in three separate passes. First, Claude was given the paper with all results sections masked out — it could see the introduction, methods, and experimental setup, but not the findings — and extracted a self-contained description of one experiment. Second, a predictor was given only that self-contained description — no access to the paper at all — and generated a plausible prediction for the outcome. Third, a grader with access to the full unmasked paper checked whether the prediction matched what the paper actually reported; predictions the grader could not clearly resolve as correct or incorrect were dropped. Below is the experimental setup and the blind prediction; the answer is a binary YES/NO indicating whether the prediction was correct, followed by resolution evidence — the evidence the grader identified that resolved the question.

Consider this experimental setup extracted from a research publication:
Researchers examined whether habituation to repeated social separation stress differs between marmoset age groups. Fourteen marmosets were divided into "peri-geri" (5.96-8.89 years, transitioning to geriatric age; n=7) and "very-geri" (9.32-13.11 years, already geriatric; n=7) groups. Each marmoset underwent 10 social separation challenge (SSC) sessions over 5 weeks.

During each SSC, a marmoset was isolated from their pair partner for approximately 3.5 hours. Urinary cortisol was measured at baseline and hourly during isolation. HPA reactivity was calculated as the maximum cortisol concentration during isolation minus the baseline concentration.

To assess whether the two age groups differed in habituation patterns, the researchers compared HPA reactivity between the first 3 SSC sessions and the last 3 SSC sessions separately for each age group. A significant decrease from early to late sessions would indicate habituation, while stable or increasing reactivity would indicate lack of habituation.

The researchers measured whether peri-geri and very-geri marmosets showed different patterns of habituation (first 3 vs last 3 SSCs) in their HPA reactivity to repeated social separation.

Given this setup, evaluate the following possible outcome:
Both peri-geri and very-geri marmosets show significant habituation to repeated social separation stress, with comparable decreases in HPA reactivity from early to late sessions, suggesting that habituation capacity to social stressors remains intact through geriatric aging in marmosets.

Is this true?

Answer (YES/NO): NO